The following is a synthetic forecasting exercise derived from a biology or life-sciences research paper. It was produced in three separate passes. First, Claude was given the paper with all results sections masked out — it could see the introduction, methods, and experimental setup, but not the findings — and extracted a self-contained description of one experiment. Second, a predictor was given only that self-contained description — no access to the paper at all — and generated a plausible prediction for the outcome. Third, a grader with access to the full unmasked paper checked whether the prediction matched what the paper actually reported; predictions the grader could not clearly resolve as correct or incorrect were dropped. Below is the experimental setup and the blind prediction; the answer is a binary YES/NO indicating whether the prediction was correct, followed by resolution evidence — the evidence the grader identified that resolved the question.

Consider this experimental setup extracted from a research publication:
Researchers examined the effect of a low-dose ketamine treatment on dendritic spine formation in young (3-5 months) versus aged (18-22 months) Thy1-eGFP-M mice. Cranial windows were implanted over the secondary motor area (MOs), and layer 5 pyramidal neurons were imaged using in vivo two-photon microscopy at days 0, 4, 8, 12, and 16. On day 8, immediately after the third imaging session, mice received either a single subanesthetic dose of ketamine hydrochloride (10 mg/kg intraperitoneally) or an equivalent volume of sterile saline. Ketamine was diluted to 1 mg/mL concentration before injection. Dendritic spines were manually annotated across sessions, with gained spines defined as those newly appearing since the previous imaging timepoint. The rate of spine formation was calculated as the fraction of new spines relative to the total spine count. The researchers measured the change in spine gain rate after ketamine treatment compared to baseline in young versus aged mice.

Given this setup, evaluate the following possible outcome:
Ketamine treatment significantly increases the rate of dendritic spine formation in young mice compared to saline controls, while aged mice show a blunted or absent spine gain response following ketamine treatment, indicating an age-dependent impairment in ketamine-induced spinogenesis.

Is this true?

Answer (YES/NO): YES